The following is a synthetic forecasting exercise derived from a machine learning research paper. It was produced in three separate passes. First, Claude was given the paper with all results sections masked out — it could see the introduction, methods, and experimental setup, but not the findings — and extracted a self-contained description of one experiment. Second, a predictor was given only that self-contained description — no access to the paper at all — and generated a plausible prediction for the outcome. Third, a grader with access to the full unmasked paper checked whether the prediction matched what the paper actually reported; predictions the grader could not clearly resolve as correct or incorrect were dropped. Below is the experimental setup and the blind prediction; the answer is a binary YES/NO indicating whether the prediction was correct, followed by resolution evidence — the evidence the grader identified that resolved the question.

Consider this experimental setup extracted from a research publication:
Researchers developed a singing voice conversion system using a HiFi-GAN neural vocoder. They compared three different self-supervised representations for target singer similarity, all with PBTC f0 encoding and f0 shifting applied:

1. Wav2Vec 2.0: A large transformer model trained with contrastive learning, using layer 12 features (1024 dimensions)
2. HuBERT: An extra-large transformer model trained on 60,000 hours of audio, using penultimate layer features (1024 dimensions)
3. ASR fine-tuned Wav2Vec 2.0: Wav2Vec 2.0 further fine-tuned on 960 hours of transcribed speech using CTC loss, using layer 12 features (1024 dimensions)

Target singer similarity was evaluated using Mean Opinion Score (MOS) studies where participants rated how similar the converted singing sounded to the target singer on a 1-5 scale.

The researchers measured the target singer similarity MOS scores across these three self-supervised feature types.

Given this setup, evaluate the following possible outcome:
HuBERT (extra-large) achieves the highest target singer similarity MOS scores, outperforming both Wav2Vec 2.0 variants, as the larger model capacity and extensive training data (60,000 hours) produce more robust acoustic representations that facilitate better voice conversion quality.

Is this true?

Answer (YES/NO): YES